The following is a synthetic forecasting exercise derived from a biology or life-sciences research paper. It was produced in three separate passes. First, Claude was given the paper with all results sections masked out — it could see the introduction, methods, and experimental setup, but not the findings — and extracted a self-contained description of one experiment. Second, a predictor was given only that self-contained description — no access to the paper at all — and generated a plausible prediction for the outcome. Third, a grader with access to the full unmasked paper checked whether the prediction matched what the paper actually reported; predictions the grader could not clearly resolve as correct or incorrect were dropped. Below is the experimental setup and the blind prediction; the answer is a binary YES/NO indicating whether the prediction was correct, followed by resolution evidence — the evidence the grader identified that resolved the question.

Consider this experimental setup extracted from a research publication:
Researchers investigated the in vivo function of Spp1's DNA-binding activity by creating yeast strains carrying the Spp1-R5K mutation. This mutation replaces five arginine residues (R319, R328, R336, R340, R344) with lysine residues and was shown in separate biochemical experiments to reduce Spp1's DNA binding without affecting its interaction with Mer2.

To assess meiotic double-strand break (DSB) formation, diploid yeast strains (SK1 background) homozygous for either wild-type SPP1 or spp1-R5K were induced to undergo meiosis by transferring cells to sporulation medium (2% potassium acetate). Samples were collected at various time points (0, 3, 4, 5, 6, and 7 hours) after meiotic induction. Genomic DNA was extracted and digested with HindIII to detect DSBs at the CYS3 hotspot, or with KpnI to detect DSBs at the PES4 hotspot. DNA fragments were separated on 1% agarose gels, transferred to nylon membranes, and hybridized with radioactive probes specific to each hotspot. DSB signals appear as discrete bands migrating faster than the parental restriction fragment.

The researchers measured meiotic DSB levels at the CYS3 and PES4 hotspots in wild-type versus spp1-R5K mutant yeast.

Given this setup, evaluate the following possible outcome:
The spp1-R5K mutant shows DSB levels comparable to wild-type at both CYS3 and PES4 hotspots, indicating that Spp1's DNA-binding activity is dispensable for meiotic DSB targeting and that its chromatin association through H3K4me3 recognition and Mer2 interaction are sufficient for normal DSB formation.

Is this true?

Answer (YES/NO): YES